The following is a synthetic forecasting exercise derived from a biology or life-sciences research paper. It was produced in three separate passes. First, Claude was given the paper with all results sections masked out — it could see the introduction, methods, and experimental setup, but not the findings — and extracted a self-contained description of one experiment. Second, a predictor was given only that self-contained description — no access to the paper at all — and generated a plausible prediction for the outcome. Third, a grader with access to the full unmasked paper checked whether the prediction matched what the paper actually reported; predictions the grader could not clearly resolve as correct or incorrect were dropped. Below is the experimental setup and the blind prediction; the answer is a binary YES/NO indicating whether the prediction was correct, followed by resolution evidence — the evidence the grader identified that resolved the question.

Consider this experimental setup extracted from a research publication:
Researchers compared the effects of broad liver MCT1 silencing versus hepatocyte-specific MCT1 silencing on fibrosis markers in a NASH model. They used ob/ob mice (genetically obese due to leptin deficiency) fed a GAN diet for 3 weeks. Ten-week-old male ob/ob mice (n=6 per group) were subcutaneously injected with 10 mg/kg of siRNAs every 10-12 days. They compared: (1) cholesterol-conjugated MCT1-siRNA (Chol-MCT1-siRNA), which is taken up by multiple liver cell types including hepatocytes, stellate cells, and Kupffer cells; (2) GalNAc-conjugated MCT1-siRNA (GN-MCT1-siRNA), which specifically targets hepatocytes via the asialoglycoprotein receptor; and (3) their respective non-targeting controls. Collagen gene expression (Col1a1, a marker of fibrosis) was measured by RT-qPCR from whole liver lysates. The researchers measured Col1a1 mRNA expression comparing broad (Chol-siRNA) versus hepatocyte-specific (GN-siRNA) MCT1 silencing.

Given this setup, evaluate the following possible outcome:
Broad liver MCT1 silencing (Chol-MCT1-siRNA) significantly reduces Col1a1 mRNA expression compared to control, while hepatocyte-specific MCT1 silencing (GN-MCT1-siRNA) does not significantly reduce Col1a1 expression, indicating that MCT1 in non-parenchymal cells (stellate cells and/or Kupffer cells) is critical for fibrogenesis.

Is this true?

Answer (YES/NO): NO